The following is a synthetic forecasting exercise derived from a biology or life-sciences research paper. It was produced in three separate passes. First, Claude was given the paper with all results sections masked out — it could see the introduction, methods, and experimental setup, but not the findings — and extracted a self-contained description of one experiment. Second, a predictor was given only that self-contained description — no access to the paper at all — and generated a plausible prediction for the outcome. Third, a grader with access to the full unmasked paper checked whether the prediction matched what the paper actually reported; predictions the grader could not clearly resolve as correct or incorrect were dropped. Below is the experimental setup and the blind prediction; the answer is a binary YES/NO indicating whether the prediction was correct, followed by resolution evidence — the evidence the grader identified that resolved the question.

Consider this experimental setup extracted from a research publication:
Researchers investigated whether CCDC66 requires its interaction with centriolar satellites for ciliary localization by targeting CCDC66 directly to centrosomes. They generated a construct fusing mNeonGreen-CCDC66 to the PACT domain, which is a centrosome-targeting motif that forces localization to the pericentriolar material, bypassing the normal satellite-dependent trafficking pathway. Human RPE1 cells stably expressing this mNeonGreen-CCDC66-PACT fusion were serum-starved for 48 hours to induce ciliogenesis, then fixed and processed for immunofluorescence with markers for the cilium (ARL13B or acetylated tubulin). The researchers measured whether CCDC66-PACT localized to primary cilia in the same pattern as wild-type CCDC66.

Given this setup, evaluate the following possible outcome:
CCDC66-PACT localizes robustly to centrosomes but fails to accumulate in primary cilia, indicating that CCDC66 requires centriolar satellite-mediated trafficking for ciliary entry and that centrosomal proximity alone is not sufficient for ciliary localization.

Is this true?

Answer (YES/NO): YES